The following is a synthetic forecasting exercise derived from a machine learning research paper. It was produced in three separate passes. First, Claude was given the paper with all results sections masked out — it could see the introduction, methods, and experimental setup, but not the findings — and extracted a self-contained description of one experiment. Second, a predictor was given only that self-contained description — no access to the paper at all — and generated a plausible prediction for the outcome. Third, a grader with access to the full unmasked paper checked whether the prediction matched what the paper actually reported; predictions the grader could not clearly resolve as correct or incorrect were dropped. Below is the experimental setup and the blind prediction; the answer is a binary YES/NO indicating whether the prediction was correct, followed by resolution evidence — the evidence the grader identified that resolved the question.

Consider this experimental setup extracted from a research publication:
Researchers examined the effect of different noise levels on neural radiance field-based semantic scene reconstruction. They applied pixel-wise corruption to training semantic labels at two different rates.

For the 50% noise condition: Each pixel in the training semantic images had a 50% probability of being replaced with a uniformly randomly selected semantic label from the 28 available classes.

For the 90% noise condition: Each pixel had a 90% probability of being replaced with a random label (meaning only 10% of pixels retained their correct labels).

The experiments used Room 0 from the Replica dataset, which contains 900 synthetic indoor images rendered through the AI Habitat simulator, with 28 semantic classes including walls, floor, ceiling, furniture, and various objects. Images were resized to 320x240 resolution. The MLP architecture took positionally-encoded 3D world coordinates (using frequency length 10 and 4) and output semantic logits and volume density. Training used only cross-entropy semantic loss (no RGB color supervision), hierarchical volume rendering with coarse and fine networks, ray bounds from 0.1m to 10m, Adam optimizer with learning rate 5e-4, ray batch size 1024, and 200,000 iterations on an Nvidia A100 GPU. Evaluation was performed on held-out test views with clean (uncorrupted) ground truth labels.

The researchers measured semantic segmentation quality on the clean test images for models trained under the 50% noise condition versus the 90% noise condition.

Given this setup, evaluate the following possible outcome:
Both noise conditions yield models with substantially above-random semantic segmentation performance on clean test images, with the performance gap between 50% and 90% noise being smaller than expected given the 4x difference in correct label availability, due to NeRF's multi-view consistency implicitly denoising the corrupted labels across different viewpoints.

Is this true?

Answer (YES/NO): YES